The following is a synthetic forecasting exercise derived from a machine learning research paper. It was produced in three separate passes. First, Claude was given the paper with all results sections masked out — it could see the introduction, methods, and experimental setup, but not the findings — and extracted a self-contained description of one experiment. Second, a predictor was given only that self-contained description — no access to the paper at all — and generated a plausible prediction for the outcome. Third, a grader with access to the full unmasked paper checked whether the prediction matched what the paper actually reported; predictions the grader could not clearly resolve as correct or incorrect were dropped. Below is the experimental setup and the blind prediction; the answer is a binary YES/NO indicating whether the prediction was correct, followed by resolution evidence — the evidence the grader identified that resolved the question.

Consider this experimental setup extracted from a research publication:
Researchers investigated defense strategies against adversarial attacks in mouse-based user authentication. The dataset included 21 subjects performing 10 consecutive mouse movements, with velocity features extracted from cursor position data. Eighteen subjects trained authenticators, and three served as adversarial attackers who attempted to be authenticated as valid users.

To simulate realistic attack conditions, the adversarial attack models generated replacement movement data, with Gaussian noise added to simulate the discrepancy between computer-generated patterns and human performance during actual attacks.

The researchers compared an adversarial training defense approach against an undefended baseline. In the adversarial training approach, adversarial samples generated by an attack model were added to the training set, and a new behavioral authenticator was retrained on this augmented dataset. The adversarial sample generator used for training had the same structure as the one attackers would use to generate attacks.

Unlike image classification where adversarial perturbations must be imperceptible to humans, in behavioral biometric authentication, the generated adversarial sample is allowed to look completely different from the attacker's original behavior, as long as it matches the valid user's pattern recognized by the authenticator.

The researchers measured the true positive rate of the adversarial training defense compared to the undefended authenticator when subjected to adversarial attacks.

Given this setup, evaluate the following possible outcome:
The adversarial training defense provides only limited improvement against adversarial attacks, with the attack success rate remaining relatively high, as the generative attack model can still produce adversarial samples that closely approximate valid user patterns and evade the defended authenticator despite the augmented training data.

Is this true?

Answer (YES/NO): YES